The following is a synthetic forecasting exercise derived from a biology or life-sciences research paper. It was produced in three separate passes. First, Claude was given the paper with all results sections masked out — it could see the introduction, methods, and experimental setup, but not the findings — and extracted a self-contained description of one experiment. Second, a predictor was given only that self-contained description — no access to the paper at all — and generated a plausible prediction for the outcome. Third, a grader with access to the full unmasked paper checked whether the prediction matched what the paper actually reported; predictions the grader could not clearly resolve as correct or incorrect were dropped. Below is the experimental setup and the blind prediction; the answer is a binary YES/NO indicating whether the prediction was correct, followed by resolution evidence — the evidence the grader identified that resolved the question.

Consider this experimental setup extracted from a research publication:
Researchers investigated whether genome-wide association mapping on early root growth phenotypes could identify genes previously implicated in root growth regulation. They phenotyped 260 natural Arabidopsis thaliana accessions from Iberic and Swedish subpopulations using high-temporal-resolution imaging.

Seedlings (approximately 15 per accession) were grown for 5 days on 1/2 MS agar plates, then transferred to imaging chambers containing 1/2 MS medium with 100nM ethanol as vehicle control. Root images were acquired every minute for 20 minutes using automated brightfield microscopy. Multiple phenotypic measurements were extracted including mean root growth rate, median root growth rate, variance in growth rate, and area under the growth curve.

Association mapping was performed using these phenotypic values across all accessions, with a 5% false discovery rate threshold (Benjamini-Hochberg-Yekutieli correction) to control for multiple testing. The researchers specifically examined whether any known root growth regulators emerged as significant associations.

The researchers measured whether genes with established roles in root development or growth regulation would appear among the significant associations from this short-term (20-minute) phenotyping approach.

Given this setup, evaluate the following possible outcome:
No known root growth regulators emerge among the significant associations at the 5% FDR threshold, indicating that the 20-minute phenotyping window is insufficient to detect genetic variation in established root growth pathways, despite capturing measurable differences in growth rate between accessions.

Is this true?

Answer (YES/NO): NO